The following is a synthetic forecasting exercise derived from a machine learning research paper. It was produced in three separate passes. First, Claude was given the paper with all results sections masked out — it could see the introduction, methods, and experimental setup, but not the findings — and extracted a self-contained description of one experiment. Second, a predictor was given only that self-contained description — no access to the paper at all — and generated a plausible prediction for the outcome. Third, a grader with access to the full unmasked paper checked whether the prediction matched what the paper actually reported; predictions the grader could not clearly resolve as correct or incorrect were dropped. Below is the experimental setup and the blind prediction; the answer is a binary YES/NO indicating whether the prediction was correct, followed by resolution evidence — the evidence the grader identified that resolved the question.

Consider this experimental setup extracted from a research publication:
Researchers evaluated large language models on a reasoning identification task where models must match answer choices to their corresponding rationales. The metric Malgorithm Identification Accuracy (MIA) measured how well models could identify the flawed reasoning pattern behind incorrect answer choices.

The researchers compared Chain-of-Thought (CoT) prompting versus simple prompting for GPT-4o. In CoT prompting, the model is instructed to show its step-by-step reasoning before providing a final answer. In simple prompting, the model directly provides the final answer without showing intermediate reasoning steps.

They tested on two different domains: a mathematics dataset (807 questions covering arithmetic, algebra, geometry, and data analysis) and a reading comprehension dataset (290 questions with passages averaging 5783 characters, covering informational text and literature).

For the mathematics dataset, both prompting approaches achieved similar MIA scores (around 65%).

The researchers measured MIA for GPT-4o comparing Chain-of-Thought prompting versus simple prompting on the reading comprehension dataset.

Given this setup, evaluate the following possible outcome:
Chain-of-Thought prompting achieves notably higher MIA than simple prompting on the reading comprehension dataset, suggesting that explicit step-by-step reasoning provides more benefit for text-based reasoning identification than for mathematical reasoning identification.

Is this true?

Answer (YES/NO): NO